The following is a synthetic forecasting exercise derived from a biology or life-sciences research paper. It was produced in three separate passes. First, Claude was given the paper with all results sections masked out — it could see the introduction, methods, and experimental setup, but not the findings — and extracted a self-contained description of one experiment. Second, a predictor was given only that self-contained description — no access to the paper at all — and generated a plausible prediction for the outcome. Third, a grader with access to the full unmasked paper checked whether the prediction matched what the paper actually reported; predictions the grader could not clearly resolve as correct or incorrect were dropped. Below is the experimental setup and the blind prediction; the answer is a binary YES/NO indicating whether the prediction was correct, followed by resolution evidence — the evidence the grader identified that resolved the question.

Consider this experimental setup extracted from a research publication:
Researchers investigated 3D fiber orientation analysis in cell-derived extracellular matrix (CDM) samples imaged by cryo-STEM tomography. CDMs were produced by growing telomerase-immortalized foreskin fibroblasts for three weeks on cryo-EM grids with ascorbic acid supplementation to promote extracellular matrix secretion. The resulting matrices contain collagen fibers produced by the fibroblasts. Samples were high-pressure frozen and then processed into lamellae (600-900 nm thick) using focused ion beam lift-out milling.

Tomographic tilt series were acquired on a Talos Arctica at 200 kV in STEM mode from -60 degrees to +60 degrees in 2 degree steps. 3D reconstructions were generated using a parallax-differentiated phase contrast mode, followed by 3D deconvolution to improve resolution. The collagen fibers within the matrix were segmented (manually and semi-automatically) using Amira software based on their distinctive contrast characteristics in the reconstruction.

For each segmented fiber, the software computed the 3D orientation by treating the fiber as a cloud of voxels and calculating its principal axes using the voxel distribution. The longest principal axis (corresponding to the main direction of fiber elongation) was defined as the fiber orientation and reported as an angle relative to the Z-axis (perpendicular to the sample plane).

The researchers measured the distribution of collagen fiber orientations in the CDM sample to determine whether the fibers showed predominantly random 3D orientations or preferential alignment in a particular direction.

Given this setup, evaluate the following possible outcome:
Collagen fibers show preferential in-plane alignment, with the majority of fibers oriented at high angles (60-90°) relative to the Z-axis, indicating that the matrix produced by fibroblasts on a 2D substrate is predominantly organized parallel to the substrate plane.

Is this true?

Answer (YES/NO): NO